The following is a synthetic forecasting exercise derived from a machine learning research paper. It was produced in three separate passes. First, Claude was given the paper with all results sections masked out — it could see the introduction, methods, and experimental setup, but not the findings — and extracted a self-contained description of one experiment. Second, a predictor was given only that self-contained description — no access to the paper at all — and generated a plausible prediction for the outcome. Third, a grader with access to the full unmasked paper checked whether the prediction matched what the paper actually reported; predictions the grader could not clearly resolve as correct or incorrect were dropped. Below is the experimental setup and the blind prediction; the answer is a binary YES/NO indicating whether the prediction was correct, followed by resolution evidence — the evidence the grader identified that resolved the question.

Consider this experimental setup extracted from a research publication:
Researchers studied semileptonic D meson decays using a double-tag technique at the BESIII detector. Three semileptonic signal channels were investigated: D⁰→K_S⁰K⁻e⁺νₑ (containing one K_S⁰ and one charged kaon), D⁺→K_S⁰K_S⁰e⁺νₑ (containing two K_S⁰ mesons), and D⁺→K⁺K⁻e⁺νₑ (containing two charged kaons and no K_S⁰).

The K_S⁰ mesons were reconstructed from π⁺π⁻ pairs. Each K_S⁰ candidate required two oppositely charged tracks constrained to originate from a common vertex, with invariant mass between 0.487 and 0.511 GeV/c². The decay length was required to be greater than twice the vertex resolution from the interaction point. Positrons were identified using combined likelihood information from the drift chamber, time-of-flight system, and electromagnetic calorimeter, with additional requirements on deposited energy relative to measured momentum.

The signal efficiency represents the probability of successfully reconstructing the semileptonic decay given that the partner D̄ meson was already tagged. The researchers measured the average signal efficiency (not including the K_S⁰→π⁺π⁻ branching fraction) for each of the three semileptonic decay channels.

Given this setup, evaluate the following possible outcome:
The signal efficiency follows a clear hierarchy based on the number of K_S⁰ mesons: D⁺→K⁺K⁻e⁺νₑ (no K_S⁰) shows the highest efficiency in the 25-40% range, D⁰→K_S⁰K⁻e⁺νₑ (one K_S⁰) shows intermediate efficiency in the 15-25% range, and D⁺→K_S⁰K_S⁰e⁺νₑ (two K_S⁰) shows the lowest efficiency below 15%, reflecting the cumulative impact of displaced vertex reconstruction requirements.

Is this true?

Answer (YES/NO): NO